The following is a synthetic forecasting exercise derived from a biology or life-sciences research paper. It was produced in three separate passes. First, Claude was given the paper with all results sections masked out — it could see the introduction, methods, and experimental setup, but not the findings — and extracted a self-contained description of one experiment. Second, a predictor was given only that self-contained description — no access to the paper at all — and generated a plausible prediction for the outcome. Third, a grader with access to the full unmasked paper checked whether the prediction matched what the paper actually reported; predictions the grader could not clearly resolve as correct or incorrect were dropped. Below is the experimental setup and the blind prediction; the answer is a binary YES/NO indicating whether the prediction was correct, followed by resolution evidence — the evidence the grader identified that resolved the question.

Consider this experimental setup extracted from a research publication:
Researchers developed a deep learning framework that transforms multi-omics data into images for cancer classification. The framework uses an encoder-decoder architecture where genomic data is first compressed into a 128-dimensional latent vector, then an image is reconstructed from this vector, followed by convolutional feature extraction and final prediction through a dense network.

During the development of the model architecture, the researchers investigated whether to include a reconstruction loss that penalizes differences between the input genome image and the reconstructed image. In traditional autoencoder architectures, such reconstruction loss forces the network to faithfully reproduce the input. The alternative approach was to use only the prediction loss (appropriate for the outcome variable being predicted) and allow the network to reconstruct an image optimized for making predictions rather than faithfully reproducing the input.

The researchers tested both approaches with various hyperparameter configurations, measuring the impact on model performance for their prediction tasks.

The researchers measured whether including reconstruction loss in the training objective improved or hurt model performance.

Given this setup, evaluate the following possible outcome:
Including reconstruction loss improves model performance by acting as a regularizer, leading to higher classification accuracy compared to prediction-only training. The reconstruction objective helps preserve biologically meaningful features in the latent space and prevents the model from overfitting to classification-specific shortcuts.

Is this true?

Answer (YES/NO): NO